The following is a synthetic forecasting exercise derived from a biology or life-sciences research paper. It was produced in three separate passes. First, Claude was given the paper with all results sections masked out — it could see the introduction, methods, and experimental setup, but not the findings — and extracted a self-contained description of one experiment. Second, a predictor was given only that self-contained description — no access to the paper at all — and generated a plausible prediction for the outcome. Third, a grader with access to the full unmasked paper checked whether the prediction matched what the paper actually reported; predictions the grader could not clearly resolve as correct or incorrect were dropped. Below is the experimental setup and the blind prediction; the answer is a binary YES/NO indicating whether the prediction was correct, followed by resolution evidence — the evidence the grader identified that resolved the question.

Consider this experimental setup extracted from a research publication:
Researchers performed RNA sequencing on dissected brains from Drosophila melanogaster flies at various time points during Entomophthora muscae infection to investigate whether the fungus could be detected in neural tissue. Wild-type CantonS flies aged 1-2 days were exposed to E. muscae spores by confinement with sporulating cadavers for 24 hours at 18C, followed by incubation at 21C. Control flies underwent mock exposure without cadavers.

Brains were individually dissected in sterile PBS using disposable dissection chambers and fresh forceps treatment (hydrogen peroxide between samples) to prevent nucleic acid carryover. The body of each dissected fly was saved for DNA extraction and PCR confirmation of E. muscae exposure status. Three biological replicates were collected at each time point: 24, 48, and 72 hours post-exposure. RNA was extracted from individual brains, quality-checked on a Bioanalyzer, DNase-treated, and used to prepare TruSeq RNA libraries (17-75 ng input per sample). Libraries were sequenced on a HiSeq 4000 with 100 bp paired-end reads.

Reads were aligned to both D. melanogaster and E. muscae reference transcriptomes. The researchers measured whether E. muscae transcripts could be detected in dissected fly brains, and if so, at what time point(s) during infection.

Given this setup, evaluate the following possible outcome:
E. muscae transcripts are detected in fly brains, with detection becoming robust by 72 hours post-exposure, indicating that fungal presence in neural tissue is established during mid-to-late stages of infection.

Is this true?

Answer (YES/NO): YES